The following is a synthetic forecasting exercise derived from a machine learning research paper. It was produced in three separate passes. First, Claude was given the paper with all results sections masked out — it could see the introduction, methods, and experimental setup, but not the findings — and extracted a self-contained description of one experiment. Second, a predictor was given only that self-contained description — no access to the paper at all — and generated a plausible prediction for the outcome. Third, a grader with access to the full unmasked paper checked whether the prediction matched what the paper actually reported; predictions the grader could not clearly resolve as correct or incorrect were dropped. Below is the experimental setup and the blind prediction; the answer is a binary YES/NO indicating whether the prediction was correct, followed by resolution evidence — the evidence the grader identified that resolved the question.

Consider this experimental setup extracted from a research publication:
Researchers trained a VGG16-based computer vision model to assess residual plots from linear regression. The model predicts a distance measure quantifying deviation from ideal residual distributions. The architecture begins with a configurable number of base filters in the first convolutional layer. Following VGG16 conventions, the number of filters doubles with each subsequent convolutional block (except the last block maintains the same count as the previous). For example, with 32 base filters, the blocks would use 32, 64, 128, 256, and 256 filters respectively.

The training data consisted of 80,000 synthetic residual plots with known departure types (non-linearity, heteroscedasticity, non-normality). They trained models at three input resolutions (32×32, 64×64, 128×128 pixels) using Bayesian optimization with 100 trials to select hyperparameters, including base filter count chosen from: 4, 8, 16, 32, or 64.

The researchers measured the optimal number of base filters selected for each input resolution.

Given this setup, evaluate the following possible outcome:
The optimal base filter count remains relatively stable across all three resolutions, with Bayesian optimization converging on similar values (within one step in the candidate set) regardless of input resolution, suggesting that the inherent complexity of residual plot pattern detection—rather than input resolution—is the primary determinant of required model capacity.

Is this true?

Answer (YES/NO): NO